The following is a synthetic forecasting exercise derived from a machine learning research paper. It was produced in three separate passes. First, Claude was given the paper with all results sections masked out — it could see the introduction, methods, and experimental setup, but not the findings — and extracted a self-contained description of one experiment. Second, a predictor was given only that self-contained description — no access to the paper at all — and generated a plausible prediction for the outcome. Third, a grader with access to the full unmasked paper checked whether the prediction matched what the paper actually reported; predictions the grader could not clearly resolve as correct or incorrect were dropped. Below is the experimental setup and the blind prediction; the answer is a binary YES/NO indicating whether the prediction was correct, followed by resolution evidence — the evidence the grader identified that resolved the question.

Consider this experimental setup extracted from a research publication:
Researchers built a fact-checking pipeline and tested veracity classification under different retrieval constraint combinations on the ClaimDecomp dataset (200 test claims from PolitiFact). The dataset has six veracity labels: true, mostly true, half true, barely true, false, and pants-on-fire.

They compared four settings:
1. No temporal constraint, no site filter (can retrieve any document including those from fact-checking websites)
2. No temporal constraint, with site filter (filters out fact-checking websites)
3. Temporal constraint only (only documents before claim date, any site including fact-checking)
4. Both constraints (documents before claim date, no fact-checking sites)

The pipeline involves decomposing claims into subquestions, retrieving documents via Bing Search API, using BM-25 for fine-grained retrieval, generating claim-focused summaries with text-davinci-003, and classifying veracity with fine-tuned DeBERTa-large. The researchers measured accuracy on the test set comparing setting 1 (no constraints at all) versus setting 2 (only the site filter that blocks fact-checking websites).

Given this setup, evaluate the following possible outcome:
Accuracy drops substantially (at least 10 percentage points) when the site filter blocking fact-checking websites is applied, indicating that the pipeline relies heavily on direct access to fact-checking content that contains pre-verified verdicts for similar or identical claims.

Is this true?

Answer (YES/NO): YES